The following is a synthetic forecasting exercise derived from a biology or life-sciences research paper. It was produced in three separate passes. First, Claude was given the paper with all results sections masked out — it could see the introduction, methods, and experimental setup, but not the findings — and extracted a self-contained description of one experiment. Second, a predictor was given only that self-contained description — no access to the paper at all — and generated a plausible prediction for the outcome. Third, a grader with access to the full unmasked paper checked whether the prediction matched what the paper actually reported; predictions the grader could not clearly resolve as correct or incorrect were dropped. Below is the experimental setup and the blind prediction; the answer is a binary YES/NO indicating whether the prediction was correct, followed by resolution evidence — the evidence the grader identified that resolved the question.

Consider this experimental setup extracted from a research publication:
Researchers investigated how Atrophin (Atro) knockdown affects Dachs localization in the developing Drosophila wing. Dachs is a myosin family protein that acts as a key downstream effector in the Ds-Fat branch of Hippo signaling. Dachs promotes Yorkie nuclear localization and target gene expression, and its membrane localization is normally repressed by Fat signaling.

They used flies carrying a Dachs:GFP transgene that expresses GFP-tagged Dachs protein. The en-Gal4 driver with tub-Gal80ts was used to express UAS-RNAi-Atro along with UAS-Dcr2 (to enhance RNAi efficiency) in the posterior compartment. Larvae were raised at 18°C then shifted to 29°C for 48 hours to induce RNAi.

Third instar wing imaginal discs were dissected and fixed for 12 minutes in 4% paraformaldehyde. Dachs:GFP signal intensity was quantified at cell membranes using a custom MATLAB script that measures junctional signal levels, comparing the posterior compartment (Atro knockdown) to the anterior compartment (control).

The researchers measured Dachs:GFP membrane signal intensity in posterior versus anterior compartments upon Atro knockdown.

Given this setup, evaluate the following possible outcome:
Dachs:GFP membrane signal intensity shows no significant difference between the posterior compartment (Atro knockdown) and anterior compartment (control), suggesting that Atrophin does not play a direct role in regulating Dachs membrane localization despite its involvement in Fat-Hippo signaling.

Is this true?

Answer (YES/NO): NO